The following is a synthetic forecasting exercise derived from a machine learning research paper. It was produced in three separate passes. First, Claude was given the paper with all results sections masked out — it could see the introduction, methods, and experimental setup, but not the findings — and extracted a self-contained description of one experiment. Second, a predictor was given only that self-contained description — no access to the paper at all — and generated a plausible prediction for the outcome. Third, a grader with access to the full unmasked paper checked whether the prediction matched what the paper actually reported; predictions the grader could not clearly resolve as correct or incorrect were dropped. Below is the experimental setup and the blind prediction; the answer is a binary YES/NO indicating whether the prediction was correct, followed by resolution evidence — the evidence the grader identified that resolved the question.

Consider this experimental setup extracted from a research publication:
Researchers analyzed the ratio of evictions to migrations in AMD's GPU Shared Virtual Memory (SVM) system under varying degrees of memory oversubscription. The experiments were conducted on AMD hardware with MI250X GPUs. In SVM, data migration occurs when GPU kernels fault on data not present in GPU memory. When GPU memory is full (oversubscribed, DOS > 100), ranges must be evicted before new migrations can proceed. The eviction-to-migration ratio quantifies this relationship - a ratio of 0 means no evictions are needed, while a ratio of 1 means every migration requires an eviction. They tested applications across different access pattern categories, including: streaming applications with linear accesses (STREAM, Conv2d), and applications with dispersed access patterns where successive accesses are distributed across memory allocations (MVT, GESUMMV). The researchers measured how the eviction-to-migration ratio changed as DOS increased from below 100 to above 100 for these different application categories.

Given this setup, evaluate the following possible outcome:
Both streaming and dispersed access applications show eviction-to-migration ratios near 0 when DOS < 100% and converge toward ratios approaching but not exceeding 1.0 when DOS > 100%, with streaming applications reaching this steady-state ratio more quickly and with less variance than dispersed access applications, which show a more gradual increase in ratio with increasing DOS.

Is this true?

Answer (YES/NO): NO